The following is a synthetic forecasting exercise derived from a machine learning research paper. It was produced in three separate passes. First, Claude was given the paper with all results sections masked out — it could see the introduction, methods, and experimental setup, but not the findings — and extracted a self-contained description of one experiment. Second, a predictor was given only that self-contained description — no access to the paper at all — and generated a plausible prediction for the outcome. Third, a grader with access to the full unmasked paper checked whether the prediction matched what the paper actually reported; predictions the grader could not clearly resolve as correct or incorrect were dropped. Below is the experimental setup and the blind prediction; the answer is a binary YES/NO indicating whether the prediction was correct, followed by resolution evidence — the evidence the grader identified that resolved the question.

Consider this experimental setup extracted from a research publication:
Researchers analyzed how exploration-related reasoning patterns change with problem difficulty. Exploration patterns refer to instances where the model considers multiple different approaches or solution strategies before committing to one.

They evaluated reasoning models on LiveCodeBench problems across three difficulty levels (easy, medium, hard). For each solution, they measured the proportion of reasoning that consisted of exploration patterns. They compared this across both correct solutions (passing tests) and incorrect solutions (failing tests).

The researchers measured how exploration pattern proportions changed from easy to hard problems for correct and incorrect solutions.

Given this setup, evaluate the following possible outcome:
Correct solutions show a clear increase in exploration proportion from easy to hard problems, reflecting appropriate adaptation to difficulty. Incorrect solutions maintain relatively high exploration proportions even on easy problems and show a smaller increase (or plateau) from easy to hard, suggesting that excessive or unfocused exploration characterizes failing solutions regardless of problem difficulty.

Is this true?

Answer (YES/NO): NO